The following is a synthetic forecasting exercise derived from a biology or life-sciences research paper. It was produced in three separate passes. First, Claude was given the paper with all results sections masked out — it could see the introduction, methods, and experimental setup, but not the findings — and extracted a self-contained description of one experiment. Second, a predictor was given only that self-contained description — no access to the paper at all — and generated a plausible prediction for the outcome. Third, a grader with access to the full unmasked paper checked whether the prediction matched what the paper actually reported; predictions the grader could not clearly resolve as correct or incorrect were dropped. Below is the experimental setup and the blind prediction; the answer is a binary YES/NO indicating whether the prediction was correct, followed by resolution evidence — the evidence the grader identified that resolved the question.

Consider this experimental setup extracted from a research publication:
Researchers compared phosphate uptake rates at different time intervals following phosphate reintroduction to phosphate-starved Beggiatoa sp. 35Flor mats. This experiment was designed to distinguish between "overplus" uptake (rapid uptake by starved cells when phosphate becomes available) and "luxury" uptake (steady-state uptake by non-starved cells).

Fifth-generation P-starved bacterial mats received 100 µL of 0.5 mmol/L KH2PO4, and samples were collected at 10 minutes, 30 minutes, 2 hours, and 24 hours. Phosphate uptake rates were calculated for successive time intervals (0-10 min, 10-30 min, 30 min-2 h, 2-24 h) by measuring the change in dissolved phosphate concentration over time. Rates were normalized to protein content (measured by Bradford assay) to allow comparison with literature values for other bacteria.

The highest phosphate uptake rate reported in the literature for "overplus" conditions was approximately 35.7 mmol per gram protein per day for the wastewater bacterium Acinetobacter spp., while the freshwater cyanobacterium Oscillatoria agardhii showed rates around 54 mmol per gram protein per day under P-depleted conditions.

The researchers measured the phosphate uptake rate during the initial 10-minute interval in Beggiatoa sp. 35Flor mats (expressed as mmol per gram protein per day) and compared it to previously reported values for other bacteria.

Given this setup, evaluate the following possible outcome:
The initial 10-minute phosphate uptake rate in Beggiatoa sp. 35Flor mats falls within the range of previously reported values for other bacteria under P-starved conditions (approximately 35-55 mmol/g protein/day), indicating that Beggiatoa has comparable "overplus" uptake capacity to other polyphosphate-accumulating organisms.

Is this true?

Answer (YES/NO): NO